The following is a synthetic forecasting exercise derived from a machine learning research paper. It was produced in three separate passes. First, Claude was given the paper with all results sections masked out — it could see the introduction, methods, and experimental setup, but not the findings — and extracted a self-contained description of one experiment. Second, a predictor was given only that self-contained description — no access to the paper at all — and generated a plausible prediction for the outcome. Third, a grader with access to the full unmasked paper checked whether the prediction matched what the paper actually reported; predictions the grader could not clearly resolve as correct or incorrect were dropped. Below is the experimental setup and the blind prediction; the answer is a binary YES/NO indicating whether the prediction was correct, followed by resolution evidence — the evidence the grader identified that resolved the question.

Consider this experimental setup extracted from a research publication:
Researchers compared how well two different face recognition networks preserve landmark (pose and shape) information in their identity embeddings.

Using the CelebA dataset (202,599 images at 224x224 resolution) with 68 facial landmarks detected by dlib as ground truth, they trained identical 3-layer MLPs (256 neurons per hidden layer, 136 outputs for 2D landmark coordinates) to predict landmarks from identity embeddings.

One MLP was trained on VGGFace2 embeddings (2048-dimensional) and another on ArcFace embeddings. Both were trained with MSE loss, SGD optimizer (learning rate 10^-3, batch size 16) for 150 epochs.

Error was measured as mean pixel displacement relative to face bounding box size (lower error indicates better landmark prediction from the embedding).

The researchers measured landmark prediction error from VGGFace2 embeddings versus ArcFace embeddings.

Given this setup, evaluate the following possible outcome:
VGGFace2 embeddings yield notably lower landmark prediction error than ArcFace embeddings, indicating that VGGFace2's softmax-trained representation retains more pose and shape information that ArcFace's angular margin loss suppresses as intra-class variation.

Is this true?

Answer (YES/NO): NO